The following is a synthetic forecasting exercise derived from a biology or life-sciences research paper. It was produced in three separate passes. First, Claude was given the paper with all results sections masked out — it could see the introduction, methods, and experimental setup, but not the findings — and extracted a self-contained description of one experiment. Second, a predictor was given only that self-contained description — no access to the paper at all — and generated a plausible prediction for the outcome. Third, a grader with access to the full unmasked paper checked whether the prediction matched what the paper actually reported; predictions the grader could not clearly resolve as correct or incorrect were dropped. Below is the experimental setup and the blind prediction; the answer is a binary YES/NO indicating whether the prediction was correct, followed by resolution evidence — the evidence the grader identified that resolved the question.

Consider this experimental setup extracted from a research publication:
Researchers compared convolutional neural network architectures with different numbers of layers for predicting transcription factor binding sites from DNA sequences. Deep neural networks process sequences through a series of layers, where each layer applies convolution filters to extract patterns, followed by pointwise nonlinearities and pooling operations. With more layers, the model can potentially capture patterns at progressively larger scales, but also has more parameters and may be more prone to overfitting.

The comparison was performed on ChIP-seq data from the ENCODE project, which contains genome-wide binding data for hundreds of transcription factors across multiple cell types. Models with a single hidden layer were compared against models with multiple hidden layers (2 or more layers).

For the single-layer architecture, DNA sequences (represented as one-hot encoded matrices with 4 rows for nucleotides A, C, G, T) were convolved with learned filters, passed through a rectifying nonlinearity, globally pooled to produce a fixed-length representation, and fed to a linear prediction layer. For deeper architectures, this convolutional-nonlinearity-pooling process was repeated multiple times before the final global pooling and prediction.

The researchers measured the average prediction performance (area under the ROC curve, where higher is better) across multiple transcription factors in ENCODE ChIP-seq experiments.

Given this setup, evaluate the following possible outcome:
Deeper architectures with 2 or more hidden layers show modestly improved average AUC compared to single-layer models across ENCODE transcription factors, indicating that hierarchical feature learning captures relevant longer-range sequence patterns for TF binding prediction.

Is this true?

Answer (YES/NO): NO